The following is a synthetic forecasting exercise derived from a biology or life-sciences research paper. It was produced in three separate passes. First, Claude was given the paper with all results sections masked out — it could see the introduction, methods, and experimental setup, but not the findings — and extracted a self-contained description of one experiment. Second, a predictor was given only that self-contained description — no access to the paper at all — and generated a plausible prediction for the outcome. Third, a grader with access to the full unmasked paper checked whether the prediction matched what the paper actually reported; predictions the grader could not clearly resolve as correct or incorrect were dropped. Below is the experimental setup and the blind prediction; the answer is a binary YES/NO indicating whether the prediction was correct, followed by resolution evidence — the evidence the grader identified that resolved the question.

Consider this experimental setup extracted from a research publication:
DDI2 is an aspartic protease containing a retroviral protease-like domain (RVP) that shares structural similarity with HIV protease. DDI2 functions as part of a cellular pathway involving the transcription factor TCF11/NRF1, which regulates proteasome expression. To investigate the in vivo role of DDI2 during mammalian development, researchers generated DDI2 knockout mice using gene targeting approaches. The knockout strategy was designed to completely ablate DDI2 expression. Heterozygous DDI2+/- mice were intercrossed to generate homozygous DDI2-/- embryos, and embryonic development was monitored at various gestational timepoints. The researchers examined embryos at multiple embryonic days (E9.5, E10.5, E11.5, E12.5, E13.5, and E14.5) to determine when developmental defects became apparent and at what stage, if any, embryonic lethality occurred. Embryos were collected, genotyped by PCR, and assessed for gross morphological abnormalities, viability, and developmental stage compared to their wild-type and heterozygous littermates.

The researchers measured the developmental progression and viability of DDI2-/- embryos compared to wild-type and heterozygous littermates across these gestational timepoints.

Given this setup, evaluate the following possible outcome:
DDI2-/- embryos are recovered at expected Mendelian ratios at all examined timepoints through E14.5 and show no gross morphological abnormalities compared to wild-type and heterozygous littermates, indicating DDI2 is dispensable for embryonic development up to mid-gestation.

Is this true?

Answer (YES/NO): NO